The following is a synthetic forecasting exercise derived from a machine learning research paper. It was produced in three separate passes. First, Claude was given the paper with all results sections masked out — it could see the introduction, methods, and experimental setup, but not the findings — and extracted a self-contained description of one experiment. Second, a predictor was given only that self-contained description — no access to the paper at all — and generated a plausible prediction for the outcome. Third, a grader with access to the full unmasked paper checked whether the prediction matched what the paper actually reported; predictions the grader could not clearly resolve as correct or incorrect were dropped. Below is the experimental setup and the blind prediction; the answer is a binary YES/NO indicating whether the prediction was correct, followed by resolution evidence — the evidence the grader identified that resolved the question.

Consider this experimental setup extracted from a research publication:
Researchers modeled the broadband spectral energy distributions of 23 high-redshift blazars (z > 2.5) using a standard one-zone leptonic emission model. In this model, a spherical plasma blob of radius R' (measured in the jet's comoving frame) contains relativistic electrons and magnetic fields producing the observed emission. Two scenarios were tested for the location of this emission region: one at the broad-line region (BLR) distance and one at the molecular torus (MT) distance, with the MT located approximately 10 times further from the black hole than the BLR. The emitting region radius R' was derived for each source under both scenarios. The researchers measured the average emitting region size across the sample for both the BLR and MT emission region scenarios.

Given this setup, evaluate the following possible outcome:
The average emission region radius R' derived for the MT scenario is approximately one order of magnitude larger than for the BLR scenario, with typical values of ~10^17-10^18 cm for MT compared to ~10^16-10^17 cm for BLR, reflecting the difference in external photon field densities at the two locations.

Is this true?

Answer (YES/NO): NO